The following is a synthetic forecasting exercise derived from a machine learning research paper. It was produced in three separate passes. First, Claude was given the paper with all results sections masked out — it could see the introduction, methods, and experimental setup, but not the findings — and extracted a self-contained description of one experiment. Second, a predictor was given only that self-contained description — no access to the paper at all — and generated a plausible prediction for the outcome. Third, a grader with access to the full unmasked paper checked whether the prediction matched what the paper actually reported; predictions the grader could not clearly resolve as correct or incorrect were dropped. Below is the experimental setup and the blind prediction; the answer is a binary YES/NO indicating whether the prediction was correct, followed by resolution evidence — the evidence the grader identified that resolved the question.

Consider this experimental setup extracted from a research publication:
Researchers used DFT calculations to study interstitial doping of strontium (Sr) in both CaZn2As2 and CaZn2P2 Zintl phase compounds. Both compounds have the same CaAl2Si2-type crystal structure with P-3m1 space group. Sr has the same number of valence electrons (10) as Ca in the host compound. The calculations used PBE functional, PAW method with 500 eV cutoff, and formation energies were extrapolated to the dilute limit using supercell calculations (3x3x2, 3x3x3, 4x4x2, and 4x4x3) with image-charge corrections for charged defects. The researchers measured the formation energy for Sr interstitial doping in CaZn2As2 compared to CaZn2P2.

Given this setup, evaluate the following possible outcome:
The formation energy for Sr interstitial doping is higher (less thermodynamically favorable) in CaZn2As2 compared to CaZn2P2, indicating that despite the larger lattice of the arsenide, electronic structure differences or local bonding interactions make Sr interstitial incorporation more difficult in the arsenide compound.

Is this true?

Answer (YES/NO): NO